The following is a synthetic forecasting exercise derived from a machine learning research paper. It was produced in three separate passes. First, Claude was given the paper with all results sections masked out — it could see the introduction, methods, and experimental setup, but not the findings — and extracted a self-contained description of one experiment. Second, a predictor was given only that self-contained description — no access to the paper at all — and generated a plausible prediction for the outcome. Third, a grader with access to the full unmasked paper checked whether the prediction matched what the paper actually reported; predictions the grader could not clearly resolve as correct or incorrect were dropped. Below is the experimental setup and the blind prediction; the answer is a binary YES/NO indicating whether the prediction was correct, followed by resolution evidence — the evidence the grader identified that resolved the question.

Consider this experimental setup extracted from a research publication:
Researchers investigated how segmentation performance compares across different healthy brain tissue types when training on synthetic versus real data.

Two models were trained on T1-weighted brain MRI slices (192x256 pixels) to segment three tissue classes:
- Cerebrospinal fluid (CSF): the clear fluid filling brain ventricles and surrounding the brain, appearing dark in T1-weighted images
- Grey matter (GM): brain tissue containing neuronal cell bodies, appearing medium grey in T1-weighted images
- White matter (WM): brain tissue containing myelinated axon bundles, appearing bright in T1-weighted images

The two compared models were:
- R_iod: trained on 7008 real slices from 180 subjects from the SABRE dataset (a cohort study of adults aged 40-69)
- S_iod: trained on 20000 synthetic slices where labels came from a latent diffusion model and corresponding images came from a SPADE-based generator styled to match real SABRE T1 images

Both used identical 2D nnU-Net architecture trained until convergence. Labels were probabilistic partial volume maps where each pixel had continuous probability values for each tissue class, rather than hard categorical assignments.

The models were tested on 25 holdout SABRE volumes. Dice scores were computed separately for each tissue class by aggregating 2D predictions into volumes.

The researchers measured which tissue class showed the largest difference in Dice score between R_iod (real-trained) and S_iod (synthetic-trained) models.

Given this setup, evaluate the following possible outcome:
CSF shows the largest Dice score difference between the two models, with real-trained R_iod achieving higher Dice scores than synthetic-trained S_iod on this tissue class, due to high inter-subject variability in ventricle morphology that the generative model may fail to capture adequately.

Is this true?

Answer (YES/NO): YES